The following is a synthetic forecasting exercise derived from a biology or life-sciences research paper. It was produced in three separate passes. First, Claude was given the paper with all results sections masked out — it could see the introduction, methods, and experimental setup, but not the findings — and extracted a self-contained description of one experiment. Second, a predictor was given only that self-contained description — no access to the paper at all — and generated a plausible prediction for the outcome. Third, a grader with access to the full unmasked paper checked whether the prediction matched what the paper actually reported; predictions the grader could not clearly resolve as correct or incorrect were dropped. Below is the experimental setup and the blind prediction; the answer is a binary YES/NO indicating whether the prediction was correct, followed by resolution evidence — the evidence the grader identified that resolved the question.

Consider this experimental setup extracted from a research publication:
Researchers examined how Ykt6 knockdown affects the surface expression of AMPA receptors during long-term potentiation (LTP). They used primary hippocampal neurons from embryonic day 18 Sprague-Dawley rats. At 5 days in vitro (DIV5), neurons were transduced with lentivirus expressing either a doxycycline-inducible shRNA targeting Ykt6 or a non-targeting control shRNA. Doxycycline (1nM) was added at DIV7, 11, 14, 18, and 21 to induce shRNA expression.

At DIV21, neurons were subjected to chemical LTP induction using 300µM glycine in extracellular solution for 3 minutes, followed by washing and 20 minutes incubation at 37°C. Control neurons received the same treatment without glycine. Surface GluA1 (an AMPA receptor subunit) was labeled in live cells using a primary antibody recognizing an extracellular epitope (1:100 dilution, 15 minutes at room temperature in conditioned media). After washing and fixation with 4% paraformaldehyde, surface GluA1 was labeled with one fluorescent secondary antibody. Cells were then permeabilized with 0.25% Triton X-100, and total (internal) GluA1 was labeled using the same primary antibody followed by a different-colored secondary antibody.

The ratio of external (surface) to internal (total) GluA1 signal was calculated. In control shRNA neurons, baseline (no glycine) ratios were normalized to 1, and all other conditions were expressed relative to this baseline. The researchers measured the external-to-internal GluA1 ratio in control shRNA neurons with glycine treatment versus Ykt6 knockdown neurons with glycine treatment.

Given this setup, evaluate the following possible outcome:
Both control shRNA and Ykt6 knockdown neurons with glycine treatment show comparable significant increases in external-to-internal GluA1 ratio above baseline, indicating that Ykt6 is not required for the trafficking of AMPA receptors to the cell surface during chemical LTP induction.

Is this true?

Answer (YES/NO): NO